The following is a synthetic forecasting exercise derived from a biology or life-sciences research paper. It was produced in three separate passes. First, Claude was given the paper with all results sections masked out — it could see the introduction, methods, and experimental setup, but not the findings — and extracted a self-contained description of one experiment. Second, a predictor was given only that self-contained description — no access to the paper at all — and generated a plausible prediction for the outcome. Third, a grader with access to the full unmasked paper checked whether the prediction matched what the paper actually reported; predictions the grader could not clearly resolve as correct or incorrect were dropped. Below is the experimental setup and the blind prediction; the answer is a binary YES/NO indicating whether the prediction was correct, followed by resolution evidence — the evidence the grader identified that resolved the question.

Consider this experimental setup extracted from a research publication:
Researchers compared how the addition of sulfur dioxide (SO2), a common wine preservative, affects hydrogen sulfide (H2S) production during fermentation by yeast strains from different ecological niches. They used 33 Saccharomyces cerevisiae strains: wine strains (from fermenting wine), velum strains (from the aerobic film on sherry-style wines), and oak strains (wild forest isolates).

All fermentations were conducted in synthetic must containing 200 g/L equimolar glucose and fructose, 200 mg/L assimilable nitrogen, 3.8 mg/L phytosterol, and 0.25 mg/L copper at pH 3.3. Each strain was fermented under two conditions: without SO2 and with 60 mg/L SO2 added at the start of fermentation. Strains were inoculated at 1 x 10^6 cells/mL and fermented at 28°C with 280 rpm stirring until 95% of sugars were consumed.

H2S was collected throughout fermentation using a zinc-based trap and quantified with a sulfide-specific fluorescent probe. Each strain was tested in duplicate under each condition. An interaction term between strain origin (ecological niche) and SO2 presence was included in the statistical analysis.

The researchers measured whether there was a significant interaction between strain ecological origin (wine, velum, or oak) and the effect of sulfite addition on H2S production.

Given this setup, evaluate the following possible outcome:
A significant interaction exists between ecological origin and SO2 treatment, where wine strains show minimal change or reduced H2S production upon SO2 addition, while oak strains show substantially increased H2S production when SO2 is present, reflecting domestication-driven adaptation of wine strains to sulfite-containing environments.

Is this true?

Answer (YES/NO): NO